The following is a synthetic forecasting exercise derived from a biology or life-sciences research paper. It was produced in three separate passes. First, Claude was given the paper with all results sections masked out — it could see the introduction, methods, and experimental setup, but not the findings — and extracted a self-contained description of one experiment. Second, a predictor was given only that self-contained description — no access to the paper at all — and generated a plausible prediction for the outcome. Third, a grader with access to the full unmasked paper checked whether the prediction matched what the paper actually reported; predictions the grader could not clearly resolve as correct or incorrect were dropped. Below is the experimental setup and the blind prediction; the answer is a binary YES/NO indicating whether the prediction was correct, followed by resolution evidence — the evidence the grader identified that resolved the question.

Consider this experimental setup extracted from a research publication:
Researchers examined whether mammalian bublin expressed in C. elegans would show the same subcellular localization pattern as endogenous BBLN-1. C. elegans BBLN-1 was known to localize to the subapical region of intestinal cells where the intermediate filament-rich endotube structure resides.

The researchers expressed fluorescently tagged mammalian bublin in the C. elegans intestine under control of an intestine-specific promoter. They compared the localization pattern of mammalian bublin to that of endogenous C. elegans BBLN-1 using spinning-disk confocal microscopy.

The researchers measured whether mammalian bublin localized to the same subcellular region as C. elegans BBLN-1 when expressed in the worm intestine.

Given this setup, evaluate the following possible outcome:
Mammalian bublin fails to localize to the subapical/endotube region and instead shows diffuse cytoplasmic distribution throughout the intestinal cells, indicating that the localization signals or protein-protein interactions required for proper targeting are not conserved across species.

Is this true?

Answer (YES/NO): NO